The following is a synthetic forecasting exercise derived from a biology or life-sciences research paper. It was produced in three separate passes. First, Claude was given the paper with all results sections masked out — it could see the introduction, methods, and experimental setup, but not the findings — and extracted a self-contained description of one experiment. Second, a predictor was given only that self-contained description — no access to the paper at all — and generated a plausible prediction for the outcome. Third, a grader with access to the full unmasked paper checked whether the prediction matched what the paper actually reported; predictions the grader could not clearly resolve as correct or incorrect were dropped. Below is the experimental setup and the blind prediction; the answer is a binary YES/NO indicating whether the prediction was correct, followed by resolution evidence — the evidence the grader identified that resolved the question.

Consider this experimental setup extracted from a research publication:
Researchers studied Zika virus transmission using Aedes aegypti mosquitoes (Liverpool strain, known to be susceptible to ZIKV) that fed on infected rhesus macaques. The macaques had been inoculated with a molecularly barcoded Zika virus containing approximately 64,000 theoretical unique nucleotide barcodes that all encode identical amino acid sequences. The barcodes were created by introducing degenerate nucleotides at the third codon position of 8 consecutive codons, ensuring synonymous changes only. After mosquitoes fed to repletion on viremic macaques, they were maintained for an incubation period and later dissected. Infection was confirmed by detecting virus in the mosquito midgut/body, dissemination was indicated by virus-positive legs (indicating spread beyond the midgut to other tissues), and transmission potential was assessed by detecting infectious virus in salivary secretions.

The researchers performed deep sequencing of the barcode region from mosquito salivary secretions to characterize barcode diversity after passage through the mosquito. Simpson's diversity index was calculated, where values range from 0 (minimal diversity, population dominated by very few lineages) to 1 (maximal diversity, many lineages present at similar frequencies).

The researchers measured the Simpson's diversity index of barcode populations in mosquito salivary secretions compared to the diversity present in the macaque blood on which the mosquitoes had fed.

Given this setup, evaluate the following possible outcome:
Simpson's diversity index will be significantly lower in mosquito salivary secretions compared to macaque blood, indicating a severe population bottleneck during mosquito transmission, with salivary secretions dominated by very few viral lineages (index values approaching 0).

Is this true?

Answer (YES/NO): YES